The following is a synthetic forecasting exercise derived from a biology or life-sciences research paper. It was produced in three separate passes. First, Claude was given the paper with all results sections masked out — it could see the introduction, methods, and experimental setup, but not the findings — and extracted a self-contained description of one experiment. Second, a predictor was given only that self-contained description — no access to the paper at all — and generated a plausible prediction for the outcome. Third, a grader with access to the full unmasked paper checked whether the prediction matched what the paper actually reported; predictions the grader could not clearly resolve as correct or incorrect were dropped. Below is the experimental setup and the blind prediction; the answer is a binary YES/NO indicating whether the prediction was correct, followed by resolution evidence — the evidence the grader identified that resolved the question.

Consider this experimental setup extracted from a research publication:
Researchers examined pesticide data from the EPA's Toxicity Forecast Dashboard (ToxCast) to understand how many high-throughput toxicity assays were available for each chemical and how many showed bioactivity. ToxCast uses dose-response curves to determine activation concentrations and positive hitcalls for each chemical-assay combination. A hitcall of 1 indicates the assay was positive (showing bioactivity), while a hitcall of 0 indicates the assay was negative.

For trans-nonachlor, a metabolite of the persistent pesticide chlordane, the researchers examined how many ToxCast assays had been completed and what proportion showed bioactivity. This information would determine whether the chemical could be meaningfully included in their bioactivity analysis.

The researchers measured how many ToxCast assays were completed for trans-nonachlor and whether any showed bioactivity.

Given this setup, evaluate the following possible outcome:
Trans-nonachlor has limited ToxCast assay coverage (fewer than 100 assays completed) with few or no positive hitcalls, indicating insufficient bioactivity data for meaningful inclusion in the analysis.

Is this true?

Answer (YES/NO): YES